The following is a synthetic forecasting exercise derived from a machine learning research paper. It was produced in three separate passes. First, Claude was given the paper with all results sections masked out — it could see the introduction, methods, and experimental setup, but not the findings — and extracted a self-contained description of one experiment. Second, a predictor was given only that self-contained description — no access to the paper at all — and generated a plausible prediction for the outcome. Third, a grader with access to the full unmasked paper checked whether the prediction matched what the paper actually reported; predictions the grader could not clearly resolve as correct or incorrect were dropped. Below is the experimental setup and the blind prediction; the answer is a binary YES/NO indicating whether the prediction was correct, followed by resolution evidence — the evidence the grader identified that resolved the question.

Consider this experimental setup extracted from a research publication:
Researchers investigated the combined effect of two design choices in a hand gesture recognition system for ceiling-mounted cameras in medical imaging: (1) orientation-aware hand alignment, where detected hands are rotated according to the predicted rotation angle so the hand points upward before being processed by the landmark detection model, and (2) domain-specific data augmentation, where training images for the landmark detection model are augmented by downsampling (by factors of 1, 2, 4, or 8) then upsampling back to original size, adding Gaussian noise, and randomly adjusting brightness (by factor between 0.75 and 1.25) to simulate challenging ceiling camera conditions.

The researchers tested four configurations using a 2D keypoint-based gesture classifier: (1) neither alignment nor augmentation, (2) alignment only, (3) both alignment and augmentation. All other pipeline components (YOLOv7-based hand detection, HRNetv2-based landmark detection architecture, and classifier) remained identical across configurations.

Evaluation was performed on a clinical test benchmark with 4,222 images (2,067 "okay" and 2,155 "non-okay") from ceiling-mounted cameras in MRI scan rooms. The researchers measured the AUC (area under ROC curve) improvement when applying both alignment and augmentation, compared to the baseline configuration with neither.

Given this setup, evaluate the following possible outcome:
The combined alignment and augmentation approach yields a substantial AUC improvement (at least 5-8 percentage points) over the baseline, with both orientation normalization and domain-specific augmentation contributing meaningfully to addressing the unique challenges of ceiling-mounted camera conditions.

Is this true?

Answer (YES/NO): NO